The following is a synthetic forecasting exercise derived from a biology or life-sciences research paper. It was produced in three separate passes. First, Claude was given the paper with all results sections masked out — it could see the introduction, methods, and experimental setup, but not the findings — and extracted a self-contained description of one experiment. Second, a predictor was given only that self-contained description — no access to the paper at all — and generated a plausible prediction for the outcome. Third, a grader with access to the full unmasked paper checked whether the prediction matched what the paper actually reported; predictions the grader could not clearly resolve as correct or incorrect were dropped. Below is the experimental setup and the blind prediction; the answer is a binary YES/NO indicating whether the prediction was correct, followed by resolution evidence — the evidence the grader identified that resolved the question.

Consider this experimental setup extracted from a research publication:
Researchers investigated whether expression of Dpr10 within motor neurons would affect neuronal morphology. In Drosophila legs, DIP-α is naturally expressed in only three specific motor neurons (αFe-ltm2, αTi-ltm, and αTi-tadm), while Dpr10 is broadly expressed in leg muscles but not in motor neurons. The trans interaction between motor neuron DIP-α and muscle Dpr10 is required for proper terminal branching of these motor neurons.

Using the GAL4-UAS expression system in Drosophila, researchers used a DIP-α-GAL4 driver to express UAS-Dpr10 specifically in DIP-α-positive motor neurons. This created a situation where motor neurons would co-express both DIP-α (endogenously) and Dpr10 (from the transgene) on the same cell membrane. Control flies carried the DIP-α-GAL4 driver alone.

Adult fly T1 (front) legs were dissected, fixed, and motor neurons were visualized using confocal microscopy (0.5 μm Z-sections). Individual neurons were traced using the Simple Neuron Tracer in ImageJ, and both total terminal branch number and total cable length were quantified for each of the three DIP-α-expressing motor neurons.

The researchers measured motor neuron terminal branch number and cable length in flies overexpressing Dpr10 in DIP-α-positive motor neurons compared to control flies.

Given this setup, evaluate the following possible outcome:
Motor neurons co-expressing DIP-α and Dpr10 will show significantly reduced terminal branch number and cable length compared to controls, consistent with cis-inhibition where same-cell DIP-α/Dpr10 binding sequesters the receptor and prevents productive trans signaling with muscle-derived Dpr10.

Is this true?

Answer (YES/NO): YES